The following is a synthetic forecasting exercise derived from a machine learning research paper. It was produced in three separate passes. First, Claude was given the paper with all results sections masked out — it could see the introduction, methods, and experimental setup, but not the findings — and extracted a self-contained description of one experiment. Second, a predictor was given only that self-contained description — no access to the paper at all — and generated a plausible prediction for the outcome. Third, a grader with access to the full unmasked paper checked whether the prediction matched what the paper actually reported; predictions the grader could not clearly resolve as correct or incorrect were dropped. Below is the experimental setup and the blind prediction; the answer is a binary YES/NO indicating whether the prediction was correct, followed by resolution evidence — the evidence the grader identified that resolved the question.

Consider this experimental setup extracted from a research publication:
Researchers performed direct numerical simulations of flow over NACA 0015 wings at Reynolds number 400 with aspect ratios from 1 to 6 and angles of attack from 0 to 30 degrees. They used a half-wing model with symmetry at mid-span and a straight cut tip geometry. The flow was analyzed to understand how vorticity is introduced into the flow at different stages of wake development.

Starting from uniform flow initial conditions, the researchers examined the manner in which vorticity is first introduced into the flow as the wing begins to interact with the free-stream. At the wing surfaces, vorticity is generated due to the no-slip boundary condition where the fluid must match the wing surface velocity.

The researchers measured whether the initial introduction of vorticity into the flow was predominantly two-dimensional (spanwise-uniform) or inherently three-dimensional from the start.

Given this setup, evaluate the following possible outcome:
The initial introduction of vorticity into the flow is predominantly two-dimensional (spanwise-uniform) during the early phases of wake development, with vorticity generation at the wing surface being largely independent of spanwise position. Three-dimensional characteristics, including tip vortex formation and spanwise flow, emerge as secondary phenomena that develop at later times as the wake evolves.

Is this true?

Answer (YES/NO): YES